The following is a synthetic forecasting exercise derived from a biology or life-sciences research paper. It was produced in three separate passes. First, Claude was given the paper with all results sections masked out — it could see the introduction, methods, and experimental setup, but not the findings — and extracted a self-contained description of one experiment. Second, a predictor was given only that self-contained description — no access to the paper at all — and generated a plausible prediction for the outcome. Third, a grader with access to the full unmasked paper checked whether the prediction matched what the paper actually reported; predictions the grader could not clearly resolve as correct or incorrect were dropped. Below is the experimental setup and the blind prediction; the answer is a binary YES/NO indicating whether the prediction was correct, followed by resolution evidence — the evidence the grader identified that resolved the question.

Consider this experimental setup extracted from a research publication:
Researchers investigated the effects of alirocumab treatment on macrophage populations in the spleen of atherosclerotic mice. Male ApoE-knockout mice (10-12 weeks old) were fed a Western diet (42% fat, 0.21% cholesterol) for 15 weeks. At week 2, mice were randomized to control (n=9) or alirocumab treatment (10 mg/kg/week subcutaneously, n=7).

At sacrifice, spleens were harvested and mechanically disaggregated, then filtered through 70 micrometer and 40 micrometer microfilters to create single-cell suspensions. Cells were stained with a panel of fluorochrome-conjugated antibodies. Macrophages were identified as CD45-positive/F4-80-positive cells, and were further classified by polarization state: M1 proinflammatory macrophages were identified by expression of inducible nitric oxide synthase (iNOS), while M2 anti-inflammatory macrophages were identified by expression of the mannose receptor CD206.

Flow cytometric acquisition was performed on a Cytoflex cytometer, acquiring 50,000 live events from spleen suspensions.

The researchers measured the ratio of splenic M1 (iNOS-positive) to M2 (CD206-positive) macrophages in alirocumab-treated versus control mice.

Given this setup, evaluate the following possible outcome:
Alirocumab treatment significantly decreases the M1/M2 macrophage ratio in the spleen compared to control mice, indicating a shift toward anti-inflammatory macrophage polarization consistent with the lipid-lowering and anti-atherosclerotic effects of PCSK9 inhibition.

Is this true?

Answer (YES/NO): NO